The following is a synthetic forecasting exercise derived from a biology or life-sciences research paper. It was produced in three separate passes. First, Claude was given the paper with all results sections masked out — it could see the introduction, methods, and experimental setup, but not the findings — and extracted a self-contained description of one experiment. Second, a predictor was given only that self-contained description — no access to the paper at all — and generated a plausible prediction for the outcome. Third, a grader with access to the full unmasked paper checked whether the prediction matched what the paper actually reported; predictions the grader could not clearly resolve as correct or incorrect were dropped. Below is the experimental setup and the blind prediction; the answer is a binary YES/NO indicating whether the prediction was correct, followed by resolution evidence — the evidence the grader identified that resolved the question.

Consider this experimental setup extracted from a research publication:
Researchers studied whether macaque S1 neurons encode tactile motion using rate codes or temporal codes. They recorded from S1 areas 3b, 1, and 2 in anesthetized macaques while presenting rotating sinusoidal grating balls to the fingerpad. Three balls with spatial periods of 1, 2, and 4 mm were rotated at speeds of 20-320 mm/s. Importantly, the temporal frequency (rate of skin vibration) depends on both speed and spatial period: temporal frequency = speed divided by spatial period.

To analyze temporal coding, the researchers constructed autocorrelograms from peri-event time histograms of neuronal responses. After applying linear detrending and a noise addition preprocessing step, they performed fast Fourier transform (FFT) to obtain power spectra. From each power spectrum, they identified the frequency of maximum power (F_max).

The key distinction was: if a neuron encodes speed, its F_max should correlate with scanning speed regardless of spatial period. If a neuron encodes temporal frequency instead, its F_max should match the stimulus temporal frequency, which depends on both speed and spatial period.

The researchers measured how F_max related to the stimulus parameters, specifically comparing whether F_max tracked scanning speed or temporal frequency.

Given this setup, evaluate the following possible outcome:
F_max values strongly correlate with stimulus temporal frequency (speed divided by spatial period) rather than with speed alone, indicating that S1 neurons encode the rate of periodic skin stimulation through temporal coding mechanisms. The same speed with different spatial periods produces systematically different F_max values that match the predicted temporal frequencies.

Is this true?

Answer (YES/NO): YES